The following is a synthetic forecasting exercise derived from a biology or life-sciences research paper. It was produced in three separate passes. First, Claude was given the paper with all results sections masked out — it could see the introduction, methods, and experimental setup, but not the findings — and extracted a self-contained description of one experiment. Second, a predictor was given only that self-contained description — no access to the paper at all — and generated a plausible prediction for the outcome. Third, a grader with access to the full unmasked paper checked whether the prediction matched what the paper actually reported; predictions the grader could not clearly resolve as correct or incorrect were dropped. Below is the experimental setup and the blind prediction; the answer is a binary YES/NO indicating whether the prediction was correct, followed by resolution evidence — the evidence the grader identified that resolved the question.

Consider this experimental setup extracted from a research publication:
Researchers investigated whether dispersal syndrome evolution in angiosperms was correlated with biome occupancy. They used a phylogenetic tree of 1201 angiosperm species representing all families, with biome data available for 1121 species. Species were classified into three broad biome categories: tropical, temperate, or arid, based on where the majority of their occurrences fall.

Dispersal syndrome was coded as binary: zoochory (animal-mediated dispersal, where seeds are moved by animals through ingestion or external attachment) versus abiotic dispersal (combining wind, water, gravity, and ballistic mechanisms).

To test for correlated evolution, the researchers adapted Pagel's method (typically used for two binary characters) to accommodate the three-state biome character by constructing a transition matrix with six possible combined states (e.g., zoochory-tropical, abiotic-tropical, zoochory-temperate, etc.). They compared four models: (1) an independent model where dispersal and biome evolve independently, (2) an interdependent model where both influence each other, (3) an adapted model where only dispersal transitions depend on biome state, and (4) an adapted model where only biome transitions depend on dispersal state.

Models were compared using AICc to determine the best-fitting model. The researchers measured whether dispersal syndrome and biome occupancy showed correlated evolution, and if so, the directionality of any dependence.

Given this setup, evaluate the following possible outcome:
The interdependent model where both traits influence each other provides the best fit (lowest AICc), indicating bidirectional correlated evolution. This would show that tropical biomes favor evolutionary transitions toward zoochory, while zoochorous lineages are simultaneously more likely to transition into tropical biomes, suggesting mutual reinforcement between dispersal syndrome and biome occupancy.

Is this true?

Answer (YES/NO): NO